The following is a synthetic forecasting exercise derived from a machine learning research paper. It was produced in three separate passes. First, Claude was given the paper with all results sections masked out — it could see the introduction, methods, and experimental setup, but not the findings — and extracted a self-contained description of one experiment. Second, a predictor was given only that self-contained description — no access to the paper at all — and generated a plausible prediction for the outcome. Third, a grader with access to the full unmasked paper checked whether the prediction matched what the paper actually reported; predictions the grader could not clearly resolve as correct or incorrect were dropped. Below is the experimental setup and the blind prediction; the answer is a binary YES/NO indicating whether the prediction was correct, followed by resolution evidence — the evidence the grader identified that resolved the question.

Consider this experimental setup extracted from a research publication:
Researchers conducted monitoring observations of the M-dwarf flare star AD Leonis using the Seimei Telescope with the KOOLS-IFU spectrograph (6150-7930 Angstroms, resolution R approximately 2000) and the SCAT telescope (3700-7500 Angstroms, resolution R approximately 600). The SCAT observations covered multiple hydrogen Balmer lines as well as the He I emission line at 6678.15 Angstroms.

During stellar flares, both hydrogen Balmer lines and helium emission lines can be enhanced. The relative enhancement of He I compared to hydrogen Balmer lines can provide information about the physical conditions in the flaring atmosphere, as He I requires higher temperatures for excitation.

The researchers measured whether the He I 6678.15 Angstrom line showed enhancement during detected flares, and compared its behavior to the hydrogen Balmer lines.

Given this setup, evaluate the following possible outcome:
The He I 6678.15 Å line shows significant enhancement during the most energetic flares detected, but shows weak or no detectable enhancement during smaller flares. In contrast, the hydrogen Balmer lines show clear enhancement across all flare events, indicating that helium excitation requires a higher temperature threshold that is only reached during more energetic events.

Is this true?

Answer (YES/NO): YES